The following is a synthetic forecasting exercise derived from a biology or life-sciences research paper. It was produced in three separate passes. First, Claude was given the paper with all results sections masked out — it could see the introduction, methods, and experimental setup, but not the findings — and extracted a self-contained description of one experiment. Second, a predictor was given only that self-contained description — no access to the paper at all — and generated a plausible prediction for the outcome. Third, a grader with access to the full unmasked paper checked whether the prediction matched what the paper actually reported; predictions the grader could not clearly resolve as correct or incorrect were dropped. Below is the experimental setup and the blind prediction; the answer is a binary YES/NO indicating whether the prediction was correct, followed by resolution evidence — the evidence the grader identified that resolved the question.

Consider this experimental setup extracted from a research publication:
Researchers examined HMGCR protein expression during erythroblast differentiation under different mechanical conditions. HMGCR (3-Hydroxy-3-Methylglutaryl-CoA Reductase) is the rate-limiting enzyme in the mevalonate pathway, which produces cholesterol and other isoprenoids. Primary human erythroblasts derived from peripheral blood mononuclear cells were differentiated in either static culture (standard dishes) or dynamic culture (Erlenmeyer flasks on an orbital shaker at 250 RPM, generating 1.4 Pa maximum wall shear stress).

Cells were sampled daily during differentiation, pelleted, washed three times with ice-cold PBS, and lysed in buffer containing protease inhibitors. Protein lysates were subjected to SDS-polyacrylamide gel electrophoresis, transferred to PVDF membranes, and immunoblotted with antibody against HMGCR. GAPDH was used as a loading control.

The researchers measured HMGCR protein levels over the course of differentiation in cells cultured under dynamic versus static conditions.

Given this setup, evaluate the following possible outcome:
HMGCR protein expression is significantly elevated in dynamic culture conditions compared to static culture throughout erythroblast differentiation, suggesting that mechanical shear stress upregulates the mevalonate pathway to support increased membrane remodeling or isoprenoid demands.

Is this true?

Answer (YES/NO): NO